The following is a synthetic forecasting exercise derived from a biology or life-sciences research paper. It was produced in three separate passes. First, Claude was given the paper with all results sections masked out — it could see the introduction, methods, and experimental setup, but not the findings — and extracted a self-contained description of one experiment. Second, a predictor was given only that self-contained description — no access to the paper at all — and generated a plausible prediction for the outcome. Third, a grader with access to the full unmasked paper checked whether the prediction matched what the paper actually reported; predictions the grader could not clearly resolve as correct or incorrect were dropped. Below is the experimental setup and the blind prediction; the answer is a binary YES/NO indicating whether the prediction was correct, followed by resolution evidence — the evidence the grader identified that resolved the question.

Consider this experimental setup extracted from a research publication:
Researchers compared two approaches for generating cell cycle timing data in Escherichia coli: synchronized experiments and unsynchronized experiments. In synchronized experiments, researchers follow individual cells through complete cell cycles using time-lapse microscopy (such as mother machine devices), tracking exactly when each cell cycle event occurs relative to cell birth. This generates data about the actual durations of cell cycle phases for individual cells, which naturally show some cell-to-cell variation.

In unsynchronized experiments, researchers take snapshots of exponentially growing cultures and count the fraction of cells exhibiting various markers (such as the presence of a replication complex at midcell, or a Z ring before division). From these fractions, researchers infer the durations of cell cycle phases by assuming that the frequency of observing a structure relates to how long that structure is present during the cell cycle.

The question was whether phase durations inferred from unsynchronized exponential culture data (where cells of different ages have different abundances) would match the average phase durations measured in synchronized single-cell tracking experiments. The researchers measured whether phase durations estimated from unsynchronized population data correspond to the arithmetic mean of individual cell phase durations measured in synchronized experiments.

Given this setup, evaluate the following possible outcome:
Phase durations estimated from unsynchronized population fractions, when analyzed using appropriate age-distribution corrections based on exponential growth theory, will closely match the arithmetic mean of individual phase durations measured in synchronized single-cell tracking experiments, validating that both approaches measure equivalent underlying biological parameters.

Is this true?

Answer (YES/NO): NO